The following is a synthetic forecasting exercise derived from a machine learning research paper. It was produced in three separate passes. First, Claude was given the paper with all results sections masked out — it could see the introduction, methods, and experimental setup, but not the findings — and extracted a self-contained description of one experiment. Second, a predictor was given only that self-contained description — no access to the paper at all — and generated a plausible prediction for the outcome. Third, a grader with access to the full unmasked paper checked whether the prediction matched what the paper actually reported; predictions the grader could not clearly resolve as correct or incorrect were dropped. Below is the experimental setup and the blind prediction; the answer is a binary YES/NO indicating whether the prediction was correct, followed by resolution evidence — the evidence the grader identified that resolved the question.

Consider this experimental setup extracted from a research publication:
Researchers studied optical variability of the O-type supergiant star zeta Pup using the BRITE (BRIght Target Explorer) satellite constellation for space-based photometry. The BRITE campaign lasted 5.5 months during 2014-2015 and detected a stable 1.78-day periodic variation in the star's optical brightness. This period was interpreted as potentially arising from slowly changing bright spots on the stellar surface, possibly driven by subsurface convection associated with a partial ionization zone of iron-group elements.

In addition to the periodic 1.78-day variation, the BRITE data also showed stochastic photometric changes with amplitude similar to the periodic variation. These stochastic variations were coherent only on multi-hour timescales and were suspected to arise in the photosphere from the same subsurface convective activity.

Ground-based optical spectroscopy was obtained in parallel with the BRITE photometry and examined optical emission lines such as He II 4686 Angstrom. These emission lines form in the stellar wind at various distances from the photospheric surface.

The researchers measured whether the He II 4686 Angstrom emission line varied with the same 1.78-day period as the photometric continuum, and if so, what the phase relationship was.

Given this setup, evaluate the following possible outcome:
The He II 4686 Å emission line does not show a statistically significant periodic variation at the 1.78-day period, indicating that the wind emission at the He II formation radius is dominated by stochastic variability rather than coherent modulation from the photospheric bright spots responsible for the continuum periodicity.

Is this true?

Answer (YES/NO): NO